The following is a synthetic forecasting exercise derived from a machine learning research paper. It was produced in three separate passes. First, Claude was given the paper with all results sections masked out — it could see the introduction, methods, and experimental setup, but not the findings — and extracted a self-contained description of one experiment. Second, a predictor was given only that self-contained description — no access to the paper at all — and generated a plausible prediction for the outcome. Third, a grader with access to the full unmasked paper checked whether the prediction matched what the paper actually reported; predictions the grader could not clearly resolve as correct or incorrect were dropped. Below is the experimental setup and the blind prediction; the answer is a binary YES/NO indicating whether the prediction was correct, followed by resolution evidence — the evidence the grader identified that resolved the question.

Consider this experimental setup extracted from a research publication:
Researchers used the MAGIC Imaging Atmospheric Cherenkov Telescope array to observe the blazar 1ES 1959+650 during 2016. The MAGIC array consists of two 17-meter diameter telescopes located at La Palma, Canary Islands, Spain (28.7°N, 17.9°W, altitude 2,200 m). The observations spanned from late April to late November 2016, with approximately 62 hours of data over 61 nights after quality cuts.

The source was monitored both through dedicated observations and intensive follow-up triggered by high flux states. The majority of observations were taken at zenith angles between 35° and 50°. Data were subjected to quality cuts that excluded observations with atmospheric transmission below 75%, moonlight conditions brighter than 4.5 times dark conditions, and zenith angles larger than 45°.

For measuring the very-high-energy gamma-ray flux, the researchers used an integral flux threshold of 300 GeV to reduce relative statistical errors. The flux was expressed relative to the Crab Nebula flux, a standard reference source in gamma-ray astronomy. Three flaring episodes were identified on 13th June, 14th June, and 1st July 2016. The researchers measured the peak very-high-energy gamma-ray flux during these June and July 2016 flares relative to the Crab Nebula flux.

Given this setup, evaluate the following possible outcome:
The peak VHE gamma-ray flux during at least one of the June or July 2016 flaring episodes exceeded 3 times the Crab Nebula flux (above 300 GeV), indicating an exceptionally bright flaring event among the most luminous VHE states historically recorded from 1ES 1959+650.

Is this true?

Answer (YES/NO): NO